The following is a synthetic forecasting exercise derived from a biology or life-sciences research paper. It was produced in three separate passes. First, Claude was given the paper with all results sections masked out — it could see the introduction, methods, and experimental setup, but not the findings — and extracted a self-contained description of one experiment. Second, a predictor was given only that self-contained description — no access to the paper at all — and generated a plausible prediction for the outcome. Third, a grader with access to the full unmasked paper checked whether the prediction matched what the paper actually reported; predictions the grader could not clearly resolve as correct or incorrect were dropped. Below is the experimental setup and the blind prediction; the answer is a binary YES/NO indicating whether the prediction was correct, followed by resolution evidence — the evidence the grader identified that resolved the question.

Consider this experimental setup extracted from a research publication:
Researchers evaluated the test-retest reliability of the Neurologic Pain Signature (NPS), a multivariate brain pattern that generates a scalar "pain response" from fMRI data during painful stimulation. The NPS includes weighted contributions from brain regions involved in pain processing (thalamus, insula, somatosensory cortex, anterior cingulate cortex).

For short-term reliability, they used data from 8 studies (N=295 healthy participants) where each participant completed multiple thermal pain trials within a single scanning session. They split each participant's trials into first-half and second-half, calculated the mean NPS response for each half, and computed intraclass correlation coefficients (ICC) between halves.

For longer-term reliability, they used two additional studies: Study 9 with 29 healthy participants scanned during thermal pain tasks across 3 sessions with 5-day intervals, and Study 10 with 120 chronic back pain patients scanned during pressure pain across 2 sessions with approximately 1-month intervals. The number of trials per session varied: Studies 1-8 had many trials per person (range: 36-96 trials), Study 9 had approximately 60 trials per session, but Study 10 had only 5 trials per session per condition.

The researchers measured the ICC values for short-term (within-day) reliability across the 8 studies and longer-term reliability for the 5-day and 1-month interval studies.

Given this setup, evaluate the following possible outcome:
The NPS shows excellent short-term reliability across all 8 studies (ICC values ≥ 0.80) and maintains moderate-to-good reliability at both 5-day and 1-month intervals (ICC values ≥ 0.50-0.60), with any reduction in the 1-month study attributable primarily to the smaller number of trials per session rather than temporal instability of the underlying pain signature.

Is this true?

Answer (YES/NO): NO